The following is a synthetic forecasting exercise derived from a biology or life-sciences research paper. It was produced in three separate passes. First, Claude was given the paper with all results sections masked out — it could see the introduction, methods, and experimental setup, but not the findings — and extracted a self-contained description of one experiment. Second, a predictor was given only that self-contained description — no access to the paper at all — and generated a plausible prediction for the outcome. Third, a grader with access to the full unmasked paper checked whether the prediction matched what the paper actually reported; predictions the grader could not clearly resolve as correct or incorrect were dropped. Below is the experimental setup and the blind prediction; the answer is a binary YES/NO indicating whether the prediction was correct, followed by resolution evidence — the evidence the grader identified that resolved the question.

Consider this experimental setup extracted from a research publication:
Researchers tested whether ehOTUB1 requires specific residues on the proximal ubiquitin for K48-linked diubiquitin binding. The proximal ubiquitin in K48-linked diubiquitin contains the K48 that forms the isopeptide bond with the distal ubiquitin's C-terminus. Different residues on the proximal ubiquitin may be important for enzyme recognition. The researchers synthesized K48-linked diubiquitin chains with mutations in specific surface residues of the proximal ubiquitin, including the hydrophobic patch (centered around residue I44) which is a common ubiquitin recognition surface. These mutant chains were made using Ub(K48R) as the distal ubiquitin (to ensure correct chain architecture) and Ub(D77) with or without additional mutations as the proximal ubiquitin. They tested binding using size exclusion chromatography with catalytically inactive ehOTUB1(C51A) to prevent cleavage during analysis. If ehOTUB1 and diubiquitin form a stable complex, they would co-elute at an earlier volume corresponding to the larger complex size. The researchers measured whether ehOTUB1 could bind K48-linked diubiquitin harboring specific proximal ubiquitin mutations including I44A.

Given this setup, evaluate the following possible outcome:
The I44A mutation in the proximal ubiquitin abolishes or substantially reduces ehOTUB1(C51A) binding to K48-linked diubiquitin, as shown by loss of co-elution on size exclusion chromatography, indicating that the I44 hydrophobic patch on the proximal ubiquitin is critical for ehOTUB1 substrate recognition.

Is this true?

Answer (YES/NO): NO